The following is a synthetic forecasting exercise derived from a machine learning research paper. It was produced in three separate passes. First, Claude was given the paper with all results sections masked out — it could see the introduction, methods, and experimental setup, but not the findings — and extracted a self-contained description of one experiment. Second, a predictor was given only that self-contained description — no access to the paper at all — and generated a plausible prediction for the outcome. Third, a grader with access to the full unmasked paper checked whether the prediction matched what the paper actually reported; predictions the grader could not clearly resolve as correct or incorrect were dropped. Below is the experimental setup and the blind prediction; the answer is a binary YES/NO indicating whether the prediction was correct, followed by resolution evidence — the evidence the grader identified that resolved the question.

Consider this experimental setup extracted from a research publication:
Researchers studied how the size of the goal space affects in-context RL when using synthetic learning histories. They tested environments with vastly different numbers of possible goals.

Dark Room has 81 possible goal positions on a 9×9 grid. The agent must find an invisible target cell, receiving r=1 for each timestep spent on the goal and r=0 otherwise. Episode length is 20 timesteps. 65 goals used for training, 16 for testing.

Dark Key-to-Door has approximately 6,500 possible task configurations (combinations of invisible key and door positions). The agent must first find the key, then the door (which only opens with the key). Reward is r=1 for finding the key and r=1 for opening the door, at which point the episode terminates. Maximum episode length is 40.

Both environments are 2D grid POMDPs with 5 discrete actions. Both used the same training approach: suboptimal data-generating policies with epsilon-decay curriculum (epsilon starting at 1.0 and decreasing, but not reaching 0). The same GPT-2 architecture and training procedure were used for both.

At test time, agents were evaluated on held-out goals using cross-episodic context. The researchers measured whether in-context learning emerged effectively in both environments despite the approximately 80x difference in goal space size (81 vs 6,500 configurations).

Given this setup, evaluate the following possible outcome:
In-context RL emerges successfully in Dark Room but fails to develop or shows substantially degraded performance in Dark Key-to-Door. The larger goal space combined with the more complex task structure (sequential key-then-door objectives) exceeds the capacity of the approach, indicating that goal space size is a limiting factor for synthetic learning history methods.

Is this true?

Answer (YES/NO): NO